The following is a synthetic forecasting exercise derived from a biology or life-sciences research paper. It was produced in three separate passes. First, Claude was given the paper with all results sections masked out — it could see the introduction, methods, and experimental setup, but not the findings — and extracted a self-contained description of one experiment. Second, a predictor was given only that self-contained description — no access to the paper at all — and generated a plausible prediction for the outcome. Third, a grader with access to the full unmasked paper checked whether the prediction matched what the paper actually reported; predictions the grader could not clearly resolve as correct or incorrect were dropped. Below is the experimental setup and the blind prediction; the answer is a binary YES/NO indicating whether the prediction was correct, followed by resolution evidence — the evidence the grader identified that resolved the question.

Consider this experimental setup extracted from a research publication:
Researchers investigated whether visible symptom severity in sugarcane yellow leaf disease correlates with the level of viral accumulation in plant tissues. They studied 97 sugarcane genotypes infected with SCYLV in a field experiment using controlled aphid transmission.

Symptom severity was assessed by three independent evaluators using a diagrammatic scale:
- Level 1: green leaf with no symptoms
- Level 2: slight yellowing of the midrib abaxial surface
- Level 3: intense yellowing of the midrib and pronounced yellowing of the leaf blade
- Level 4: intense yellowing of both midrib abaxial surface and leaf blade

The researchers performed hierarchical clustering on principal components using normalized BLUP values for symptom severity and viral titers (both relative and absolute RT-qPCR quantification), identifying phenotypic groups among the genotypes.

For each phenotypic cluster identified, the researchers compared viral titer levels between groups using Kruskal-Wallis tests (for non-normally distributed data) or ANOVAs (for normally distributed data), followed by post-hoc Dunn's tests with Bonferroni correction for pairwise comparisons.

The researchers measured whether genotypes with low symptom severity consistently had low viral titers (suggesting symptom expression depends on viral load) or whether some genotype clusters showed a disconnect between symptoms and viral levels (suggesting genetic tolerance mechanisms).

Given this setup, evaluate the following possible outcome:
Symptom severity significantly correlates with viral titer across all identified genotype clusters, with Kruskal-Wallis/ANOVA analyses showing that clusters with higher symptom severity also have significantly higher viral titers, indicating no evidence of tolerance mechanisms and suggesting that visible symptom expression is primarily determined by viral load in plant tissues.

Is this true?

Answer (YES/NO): NO